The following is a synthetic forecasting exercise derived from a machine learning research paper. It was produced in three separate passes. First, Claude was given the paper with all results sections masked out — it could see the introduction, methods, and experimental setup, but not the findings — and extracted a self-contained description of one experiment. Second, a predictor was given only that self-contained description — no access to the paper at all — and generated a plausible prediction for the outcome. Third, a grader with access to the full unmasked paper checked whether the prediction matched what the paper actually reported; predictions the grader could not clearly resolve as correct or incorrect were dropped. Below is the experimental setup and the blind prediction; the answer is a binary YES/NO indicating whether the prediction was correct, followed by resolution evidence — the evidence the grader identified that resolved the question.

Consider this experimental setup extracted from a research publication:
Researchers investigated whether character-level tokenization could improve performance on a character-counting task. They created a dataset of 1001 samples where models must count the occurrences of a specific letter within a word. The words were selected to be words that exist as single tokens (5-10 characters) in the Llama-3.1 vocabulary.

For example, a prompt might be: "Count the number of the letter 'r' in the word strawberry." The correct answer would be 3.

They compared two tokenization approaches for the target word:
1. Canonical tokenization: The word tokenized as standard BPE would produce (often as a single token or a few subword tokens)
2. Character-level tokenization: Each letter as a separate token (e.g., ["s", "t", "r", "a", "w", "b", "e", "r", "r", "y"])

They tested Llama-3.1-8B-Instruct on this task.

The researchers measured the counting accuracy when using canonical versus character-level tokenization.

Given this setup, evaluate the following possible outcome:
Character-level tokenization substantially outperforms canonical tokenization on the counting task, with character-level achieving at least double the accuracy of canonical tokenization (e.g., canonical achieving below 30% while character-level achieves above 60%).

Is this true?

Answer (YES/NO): NO